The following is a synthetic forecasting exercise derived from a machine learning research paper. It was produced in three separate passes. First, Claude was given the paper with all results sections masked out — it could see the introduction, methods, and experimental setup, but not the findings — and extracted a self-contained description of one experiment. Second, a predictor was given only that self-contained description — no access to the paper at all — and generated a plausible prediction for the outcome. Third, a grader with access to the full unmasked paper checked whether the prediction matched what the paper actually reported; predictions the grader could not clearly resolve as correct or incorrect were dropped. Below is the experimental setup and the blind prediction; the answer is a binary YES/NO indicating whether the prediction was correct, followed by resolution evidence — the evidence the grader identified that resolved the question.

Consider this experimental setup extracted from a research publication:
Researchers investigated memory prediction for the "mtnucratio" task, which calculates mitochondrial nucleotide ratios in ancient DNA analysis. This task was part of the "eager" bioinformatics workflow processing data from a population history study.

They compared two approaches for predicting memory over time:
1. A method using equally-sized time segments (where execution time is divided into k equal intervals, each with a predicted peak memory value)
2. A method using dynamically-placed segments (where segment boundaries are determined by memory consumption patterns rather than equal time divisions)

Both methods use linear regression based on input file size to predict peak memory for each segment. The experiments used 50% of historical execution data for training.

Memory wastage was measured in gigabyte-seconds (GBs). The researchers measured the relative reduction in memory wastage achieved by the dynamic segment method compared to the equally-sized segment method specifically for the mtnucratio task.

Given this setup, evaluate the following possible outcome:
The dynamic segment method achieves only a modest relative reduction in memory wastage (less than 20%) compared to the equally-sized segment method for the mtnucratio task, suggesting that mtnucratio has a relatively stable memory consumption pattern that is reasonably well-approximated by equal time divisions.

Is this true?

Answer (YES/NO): NO